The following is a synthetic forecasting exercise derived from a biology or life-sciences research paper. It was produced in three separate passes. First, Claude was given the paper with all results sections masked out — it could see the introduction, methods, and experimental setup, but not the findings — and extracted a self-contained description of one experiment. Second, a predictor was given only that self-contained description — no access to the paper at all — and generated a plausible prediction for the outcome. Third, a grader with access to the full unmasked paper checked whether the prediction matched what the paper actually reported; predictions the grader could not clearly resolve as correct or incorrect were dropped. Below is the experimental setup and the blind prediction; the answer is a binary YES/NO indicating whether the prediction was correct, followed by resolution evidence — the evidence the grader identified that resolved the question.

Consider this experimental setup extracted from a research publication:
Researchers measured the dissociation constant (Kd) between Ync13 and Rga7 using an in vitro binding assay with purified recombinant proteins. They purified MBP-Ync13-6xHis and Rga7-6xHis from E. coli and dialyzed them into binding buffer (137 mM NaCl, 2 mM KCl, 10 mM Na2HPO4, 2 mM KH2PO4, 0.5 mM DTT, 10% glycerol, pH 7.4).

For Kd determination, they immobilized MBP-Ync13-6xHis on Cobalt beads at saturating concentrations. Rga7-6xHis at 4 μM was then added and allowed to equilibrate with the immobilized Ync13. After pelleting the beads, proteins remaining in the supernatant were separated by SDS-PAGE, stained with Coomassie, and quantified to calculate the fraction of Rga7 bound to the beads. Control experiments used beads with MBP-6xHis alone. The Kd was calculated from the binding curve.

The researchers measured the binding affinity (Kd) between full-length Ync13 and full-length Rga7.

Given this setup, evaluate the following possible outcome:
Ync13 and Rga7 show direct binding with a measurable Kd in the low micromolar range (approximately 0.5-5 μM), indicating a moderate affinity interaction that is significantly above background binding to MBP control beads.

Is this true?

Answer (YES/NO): NO